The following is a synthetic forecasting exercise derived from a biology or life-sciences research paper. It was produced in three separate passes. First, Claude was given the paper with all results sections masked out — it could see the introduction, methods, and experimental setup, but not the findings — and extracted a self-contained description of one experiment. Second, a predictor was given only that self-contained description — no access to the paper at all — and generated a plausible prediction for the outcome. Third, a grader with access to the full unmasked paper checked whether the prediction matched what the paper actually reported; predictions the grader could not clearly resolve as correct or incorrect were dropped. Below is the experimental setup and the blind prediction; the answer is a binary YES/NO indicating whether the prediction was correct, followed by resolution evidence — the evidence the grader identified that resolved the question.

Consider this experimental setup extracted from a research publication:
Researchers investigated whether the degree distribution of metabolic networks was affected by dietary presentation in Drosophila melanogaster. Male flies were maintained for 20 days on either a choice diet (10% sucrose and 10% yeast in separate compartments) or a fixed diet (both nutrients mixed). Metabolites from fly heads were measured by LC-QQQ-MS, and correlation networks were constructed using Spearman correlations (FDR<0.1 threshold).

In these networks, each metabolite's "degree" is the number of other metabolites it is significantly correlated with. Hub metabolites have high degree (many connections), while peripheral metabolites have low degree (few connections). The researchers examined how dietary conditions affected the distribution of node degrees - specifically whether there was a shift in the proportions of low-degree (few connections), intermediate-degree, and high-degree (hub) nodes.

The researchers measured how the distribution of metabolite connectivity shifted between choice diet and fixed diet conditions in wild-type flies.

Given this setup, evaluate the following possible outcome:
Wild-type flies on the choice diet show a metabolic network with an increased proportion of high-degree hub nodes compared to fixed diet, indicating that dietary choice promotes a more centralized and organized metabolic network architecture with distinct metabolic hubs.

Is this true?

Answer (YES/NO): NO